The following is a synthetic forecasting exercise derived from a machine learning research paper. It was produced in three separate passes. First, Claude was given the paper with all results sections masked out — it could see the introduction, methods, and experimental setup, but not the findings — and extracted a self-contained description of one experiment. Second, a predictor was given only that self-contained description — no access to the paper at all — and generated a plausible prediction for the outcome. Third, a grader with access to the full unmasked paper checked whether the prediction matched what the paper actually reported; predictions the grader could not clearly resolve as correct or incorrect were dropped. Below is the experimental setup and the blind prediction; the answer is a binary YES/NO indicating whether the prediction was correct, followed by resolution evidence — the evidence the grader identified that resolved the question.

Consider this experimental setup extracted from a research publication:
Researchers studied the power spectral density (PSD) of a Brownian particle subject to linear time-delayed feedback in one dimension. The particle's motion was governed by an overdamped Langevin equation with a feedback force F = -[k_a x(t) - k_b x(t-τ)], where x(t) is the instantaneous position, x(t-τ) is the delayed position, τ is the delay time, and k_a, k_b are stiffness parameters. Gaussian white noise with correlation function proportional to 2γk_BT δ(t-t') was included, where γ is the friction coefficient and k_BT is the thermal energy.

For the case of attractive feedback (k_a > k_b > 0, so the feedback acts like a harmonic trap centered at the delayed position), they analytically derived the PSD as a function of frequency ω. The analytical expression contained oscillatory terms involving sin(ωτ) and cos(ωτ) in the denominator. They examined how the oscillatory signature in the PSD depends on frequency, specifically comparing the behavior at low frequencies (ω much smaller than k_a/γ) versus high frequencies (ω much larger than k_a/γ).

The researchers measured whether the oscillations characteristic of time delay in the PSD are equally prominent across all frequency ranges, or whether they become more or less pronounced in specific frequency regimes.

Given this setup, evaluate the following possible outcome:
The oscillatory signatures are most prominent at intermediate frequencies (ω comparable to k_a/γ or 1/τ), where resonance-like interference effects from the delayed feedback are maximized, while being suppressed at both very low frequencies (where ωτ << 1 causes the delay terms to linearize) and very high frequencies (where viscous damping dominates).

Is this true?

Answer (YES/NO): NO